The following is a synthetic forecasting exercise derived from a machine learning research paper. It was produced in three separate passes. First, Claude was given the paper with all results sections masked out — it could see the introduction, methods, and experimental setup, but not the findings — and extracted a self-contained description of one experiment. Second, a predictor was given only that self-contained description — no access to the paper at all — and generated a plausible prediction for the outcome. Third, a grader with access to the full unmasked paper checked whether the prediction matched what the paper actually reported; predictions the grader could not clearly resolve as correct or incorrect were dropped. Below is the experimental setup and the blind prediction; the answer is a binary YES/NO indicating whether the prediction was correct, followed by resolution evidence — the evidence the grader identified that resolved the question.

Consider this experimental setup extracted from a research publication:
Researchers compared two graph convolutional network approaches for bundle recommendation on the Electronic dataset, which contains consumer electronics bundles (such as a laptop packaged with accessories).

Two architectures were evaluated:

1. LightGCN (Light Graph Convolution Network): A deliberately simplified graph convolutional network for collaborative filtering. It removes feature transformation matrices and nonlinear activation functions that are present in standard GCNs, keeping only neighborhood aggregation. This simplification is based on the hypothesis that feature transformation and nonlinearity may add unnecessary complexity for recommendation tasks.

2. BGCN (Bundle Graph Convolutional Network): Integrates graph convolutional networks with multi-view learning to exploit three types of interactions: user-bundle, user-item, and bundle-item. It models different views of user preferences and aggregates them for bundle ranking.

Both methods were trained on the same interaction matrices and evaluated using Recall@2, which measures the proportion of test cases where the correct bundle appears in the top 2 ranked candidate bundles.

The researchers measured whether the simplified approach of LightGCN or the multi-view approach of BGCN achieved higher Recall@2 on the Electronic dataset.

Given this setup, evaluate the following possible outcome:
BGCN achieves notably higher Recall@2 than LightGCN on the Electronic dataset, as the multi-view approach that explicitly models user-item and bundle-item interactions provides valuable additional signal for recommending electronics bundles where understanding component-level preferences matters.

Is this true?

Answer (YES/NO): NO